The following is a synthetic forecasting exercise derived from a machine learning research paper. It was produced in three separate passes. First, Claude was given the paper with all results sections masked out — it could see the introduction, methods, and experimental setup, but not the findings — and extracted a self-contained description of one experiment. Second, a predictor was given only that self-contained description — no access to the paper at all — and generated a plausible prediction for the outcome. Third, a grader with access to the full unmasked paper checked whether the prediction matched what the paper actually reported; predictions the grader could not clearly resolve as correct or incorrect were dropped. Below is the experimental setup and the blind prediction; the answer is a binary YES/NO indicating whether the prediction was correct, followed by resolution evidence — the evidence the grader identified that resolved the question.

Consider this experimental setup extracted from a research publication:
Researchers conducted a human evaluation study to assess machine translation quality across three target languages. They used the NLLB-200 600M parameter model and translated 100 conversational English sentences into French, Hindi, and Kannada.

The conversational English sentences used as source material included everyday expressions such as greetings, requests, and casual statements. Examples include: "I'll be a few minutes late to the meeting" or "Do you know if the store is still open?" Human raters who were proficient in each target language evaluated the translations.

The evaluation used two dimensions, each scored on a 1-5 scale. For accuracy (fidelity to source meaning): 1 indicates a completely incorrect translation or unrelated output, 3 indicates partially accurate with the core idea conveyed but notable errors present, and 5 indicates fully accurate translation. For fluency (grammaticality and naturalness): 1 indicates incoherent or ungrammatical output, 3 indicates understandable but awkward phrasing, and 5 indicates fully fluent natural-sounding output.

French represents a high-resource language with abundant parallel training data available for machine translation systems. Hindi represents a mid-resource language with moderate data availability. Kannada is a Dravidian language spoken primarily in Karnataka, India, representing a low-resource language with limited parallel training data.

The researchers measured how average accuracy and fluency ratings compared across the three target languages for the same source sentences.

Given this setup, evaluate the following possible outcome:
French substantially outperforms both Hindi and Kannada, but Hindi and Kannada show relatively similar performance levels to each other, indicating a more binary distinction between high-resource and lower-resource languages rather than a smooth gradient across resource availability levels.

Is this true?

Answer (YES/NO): YES